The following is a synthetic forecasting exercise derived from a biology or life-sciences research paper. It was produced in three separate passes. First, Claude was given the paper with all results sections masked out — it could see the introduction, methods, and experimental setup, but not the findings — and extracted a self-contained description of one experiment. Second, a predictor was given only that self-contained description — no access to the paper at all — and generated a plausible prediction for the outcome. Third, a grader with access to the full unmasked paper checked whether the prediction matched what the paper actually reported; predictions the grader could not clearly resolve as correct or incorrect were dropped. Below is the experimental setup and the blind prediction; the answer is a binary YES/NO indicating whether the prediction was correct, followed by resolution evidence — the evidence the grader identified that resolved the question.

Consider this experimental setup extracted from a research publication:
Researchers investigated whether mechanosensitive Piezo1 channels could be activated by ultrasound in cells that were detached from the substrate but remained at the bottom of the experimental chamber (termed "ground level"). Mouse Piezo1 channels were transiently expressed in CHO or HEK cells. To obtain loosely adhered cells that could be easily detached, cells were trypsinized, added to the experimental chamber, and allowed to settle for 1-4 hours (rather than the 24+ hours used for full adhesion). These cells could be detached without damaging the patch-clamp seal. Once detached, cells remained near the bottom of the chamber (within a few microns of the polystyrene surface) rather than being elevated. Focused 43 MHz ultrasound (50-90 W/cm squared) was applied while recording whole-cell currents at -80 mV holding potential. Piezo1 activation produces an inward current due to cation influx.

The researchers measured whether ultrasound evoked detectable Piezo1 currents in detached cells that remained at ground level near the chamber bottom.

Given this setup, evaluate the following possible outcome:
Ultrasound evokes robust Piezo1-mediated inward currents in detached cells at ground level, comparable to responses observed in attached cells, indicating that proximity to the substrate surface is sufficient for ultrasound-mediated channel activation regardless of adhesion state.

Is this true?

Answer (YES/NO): NO